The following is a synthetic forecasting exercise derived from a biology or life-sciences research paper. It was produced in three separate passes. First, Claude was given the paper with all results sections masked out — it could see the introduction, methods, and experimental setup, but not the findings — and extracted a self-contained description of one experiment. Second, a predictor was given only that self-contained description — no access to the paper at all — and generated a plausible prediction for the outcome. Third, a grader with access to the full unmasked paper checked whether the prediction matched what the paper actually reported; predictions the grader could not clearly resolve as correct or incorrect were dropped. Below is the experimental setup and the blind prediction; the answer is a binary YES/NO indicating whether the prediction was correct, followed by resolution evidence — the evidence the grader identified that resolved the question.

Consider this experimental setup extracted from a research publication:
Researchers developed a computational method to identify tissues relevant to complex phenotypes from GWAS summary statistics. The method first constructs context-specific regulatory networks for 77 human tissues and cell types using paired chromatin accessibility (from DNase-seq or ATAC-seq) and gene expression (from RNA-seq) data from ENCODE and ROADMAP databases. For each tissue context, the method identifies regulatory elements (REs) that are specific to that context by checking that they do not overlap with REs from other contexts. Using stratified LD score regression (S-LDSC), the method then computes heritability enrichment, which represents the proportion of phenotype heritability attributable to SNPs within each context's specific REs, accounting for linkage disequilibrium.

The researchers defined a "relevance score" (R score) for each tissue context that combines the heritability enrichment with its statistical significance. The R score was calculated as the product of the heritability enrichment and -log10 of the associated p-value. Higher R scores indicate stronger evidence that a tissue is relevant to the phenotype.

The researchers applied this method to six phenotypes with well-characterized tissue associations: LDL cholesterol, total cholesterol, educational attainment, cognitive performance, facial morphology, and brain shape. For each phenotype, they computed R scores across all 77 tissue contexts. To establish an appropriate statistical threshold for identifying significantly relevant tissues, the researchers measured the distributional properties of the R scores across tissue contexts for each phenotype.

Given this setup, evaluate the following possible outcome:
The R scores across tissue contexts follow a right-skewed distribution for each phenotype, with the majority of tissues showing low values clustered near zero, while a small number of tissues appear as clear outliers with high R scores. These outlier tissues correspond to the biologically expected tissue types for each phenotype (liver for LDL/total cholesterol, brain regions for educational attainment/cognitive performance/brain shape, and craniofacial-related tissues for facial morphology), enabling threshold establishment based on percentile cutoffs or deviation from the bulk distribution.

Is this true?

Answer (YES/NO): NO